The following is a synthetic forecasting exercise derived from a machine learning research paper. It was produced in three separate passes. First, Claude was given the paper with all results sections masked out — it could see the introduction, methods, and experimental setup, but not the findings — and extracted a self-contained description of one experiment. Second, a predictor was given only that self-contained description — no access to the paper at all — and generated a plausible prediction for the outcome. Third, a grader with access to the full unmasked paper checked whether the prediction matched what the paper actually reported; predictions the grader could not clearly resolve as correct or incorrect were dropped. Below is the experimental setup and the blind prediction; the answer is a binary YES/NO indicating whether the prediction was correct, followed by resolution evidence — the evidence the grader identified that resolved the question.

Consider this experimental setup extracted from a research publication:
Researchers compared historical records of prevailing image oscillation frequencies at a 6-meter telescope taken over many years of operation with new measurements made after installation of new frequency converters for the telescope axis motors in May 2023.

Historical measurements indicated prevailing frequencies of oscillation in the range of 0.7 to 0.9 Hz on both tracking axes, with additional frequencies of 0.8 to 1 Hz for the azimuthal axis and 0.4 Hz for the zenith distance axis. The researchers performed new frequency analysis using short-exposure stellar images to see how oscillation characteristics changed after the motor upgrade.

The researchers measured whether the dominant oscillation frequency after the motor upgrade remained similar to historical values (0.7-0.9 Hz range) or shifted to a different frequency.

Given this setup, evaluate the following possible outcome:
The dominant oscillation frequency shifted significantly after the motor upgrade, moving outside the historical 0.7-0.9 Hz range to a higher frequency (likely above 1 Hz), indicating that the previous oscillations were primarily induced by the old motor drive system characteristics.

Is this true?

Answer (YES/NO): NO